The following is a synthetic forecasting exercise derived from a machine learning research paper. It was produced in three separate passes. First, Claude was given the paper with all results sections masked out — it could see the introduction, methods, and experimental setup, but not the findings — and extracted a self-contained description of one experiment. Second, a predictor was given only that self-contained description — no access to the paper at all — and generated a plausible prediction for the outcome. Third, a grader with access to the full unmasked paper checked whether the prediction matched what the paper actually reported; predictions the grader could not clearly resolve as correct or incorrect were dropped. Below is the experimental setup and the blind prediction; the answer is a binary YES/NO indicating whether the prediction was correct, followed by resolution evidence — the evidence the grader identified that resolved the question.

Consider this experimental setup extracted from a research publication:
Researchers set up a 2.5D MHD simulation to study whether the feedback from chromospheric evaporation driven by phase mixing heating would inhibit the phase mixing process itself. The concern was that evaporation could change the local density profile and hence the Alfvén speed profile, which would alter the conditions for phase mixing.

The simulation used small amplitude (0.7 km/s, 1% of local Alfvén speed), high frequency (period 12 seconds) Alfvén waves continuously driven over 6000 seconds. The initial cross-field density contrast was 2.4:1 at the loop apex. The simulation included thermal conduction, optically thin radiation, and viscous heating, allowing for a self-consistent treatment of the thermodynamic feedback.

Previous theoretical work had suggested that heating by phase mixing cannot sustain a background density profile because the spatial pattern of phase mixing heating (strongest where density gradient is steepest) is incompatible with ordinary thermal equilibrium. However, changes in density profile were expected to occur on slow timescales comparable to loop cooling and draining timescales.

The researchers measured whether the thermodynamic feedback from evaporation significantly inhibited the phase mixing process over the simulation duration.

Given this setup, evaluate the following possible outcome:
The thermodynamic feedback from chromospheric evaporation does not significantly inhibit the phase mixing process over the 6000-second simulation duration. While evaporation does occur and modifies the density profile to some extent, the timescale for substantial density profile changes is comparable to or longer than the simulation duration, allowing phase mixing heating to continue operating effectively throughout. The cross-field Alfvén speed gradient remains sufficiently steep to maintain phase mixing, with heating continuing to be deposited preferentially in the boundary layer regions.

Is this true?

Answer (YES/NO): YES